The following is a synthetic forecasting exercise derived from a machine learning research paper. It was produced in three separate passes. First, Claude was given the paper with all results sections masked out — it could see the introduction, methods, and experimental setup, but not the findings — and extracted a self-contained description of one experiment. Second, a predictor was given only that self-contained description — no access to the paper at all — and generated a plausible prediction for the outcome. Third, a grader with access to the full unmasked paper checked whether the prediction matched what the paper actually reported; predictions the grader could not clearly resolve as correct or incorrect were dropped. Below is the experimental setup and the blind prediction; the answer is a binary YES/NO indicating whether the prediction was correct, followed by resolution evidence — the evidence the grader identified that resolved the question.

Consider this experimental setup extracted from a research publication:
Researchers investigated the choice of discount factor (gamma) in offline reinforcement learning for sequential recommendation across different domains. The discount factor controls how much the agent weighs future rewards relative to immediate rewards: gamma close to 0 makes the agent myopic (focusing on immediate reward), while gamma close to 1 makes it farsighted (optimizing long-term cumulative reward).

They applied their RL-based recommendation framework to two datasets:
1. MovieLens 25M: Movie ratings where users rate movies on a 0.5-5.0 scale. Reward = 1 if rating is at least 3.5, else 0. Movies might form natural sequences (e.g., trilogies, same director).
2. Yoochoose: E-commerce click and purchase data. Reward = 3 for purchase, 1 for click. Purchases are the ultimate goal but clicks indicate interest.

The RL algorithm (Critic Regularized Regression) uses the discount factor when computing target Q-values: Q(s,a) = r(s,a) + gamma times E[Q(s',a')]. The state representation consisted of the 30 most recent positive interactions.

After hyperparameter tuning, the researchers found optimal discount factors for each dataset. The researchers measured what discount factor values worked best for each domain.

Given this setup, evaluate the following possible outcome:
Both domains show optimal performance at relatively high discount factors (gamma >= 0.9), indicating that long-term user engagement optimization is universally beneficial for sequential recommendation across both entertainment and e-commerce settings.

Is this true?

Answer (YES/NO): NO